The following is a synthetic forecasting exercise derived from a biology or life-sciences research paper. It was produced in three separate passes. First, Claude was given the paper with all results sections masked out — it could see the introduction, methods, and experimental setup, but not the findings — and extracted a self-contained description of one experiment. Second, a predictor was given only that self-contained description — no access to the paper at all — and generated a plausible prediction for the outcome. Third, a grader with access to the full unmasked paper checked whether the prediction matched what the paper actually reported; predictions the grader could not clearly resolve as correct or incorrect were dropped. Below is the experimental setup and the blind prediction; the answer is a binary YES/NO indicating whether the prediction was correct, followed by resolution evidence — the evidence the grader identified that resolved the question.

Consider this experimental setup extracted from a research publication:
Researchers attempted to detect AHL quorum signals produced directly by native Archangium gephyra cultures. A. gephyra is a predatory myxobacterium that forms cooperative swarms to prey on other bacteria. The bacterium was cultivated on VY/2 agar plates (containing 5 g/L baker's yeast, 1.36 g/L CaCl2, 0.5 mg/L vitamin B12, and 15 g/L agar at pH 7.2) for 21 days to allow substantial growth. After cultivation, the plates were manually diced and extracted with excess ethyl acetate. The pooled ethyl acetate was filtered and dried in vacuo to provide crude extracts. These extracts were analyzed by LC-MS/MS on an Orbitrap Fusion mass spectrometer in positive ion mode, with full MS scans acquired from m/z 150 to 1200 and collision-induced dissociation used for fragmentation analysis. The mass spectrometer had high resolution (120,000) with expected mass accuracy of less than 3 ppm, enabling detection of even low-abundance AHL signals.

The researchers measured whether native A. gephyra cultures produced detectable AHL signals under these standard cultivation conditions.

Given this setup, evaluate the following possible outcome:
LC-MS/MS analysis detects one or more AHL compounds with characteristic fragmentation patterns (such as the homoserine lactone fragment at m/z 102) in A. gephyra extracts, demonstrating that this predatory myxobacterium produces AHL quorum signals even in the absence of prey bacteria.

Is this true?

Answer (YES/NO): NO